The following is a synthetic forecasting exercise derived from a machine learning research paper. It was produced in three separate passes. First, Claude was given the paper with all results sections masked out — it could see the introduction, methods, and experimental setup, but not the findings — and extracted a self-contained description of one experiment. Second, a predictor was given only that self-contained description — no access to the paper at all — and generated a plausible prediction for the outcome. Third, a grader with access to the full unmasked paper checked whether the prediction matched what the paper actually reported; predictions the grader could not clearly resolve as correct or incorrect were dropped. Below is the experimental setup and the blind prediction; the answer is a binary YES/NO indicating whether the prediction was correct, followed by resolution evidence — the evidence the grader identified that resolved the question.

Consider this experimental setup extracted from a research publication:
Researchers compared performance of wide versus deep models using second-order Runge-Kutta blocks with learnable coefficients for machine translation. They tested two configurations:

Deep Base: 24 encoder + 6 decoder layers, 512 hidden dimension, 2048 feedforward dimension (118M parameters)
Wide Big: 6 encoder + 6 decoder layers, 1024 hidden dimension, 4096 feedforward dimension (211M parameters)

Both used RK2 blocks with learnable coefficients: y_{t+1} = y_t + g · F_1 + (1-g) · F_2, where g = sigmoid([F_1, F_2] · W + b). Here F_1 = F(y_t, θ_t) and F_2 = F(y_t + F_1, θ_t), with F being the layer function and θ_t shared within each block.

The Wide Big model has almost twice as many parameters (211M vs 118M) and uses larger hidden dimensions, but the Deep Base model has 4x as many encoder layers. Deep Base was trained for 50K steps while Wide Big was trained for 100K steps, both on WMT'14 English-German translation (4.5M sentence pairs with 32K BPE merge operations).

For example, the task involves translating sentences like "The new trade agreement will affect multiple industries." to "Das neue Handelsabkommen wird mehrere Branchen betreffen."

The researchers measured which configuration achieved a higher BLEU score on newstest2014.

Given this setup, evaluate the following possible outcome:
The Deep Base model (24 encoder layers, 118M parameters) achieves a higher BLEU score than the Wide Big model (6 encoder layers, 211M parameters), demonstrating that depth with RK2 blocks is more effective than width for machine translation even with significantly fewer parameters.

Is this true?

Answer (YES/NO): NO